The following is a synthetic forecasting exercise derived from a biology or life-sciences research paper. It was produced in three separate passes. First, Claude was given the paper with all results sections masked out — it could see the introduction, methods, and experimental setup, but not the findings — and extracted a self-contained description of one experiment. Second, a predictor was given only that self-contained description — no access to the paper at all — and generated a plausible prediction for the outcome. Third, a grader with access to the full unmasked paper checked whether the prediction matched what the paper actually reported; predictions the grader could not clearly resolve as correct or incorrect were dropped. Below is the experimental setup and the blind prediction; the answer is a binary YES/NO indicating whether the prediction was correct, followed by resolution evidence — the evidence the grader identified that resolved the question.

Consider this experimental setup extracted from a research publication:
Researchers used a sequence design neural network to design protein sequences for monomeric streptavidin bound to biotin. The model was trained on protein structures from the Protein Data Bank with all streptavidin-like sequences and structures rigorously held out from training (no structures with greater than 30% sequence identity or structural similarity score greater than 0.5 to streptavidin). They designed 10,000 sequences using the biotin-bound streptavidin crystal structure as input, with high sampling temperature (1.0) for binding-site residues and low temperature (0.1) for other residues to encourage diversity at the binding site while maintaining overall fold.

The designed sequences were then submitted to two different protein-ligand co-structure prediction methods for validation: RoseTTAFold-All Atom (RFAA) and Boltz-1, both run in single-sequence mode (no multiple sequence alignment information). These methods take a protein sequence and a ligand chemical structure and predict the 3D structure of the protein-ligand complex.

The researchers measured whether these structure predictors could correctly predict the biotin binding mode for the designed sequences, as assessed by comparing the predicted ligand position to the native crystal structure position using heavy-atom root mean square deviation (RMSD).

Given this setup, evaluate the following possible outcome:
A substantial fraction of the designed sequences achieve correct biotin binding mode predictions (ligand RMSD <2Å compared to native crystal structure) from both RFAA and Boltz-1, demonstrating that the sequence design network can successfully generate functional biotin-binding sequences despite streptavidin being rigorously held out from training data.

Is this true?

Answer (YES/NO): NO